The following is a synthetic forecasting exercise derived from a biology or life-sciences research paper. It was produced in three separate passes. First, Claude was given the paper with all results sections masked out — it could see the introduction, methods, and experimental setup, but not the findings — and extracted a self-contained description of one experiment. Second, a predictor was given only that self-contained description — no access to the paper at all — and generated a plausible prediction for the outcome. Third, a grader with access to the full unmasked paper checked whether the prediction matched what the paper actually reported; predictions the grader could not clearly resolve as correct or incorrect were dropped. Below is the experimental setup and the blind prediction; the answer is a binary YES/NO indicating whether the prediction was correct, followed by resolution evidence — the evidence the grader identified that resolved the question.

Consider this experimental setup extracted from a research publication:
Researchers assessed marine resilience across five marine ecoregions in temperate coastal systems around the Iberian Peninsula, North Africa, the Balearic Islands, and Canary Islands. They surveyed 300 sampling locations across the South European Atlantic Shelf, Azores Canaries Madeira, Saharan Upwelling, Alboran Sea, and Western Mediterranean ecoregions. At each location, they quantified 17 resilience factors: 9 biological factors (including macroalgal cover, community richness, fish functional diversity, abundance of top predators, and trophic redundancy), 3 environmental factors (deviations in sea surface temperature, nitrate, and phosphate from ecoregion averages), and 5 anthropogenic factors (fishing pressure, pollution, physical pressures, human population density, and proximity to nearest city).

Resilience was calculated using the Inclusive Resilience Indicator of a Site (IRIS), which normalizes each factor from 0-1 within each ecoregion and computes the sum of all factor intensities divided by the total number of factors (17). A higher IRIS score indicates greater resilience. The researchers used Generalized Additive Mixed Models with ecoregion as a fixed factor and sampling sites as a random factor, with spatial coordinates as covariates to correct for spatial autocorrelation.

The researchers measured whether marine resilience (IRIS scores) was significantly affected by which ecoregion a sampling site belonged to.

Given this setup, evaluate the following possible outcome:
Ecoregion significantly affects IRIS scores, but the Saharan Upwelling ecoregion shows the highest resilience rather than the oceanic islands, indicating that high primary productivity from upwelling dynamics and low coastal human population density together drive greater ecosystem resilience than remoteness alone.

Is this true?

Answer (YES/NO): NO